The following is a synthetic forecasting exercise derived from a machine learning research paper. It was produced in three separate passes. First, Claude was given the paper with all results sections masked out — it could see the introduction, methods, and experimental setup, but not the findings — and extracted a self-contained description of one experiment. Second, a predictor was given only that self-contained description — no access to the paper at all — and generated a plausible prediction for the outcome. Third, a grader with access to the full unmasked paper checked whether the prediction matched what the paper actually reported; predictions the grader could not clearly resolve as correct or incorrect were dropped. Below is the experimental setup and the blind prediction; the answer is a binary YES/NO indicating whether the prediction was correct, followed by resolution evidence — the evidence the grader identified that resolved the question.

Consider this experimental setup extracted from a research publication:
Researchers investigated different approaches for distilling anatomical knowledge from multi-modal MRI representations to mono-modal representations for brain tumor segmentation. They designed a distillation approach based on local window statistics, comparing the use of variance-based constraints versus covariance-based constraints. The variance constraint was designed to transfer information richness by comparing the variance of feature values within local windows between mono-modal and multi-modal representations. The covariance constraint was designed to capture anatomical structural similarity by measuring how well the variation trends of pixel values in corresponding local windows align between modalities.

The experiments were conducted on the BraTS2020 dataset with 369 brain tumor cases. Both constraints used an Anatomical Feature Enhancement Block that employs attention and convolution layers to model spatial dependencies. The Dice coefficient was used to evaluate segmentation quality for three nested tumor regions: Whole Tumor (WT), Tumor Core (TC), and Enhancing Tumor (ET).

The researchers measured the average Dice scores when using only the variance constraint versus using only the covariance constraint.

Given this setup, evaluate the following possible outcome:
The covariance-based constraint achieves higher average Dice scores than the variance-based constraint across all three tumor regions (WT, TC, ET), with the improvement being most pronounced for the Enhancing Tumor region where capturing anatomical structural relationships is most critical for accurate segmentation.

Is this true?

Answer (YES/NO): NO